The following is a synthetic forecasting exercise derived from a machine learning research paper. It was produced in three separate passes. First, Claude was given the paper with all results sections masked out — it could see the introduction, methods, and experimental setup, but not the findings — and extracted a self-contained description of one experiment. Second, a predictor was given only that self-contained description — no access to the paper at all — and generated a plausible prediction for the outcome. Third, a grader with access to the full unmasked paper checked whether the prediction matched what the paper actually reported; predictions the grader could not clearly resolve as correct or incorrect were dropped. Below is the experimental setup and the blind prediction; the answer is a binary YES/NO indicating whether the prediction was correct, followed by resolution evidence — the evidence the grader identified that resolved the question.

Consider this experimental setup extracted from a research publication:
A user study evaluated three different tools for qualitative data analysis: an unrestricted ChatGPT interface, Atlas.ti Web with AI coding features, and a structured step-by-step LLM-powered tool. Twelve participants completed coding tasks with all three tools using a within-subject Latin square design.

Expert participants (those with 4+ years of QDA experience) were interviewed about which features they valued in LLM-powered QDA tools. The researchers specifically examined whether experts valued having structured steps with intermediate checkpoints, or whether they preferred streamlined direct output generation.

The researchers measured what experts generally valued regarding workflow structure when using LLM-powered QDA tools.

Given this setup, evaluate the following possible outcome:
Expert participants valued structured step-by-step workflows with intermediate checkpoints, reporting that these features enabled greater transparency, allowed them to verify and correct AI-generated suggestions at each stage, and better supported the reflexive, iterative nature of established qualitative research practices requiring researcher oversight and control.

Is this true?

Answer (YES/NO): YES